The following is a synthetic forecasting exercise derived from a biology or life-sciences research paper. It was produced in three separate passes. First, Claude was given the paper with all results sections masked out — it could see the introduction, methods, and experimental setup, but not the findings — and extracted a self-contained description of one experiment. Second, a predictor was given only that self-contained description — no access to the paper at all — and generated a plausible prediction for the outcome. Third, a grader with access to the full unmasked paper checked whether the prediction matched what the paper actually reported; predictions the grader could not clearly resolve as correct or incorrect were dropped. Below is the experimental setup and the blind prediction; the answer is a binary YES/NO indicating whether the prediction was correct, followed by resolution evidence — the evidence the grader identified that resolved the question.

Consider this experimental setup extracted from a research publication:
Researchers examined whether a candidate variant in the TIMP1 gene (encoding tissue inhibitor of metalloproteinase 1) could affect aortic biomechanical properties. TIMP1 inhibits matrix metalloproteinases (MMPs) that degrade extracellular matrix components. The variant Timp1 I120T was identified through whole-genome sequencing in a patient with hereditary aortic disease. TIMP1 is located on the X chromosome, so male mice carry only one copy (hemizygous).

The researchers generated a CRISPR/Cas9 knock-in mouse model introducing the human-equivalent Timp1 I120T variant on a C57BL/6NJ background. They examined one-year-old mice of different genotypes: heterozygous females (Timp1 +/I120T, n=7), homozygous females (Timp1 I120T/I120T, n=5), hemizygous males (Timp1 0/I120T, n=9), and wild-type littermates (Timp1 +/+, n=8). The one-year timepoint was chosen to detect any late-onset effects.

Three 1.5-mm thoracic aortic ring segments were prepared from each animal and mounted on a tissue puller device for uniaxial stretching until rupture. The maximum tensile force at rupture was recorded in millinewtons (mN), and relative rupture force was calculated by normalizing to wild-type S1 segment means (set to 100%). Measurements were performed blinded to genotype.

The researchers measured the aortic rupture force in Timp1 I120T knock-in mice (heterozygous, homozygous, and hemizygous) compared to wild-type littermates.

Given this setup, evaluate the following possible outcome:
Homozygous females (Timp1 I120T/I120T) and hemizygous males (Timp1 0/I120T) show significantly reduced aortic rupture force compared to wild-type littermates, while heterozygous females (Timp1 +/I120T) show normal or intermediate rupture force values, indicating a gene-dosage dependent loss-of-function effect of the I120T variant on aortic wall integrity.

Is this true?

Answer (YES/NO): NO